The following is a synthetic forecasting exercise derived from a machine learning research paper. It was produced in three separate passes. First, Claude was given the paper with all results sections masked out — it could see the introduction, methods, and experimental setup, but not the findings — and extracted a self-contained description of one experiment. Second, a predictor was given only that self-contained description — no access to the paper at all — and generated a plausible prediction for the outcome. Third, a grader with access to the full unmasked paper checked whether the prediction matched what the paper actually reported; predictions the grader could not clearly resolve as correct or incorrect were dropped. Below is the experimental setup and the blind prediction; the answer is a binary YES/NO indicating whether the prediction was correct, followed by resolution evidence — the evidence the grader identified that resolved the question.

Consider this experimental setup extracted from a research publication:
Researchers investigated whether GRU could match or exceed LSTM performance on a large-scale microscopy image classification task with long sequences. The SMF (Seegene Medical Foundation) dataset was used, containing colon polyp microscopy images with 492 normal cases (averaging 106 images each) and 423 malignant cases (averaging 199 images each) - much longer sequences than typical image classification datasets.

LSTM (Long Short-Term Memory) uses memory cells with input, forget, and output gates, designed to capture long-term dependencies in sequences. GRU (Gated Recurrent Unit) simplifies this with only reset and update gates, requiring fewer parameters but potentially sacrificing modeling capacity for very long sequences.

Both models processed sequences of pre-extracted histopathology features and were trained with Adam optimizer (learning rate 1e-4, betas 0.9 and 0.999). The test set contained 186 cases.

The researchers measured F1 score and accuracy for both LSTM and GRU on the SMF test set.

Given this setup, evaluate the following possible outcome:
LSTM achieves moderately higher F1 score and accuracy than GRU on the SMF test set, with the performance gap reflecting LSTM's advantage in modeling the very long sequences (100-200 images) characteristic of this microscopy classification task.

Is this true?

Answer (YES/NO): NO